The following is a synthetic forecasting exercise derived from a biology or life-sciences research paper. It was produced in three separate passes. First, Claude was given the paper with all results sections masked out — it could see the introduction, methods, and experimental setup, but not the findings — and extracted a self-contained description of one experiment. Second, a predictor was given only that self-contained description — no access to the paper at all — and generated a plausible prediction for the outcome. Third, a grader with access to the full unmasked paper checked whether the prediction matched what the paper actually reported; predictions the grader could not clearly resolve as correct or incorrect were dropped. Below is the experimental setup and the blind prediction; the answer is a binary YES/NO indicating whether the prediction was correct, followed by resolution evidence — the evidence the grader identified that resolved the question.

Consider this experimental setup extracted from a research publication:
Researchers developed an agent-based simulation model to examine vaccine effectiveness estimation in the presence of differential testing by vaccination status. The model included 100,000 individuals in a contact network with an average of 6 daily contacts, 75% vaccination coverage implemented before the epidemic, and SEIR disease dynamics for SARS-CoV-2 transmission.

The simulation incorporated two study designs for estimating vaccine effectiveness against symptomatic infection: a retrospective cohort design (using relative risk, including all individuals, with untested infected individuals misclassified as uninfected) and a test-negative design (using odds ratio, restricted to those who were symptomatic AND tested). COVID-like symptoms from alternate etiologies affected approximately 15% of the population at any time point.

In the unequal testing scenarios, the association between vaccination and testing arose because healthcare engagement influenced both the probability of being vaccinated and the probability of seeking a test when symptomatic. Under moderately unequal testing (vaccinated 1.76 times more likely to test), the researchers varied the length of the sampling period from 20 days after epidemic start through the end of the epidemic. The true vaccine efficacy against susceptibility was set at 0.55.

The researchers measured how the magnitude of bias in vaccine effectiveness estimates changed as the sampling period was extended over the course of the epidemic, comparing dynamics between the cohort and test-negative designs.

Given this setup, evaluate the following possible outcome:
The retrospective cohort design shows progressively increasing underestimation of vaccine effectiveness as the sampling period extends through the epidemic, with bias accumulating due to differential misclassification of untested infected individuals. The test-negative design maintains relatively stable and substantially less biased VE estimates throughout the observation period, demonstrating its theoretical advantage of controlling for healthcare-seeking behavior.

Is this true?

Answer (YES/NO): NO